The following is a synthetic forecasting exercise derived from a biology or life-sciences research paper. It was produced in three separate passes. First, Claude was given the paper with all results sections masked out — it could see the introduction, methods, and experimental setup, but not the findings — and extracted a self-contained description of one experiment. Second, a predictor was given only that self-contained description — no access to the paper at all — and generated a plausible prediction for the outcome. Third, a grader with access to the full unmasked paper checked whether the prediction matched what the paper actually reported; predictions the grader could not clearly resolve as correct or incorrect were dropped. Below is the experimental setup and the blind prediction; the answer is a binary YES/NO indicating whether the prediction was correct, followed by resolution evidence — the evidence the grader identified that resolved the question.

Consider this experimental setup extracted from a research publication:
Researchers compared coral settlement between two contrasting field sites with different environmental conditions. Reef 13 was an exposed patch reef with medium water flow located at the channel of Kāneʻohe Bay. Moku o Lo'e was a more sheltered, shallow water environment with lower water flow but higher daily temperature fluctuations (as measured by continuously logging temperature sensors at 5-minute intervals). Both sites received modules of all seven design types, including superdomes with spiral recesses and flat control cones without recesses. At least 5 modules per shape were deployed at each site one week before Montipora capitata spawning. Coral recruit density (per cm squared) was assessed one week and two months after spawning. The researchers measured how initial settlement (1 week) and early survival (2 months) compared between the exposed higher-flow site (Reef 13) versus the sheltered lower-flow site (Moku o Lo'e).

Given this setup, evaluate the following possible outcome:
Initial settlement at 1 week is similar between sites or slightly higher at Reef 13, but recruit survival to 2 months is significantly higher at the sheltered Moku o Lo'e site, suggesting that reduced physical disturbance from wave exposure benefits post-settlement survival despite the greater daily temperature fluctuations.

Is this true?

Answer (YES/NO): NO